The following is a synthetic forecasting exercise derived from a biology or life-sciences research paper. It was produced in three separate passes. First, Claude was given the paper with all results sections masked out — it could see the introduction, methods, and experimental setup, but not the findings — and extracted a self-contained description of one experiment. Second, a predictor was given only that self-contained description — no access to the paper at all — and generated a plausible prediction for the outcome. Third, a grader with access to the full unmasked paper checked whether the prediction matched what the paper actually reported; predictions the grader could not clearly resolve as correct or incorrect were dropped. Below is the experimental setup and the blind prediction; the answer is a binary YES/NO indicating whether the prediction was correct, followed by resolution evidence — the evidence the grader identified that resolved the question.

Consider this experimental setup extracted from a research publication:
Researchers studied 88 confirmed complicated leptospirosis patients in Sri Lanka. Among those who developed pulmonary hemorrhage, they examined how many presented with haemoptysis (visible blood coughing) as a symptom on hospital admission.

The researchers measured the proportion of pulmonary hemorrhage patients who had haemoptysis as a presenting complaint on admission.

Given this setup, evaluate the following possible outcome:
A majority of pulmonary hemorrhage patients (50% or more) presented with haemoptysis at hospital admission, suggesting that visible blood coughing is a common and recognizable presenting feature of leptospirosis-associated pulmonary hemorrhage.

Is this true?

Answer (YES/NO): NO